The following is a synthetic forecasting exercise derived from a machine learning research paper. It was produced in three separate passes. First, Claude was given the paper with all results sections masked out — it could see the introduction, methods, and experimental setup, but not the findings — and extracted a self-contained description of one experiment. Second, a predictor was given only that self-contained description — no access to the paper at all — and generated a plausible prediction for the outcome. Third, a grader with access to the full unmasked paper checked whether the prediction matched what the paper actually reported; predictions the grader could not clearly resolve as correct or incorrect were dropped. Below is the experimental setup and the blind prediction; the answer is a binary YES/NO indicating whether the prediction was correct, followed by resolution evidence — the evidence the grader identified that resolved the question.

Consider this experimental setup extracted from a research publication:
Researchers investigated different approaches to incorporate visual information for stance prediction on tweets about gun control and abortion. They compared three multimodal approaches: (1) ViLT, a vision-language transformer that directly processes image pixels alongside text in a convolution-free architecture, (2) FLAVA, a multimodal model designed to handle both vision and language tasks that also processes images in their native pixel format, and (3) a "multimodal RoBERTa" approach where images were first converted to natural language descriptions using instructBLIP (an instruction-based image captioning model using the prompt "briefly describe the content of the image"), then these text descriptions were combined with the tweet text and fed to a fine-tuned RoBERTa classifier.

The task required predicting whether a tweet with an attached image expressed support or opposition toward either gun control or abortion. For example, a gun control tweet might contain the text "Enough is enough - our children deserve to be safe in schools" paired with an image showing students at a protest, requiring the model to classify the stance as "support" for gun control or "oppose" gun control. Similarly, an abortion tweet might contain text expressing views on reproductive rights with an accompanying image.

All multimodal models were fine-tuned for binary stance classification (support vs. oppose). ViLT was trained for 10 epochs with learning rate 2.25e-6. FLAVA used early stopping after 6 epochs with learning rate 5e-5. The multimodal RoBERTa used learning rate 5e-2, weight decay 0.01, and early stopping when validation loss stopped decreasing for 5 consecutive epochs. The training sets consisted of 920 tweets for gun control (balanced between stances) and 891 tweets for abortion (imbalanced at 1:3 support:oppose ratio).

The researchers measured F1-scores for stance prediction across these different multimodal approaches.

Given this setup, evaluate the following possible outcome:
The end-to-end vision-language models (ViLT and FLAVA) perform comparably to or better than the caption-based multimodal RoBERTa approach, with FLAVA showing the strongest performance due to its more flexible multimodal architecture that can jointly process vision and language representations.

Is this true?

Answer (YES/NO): NO